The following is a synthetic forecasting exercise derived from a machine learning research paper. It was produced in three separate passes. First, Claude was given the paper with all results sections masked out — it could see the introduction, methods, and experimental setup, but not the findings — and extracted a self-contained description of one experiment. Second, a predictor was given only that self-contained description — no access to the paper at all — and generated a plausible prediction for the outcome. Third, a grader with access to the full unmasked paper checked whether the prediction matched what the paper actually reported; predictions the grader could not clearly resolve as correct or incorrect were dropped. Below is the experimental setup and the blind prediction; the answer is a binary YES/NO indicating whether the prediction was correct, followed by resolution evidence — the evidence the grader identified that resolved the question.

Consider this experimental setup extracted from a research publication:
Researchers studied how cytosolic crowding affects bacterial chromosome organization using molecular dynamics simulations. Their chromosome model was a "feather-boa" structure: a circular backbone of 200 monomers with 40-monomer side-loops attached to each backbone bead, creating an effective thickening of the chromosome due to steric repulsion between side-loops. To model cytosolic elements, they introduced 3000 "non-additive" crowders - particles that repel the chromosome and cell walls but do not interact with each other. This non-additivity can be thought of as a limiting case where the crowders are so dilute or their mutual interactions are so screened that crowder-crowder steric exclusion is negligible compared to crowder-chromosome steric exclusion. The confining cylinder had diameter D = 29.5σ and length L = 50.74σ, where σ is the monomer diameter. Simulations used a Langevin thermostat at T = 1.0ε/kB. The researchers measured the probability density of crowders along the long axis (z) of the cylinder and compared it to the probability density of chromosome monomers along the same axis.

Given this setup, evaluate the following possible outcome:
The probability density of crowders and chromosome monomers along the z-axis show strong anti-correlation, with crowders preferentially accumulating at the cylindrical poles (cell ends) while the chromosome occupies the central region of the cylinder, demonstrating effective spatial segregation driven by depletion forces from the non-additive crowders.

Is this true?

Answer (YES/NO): YES